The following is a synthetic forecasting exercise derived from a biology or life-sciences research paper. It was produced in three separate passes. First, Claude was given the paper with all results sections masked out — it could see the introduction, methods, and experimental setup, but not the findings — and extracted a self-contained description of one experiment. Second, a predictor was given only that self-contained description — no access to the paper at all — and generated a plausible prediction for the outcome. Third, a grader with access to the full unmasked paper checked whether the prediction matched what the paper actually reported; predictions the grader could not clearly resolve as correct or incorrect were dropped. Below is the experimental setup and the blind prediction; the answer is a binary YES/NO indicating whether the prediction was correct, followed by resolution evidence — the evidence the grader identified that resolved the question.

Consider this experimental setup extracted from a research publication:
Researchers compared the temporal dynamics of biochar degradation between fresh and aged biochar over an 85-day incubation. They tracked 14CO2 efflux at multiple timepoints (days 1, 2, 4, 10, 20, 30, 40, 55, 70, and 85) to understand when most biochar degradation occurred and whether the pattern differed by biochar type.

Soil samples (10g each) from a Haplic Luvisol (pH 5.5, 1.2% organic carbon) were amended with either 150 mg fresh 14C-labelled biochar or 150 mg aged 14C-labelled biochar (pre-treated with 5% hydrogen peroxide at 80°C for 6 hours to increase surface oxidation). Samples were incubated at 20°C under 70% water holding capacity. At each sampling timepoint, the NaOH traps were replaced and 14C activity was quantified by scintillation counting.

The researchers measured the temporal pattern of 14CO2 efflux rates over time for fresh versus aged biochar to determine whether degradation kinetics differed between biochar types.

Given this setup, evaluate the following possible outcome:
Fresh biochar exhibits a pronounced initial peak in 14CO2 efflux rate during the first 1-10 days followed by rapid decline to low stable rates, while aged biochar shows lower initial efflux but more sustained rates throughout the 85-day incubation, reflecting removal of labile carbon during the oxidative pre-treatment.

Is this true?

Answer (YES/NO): NO